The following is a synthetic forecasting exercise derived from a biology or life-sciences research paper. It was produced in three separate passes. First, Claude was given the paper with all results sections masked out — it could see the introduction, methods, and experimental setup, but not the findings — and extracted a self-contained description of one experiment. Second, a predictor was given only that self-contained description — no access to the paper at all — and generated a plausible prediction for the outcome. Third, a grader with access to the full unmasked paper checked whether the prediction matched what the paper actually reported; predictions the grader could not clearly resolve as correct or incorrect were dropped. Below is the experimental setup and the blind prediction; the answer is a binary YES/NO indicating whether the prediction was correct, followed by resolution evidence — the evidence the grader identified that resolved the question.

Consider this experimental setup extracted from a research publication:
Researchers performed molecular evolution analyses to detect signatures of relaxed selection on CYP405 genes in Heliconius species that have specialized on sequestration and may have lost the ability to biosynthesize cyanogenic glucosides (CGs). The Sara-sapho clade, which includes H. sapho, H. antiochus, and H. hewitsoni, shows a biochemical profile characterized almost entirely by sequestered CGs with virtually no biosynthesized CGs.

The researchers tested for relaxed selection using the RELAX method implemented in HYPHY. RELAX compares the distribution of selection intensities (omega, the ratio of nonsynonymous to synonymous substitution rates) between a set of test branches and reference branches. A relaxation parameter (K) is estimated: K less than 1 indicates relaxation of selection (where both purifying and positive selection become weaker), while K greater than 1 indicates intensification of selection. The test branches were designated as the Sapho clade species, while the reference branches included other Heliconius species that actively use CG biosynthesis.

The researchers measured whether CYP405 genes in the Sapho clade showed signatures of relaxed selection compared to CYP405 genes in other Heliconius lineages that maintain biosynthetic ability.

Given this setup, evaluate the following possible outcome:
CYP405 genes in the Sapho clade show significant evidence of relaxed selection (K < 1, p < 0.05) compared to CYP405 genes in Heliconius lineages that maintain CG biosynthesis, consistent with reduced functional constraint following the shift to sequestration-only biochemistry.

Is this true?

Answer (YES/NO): NO